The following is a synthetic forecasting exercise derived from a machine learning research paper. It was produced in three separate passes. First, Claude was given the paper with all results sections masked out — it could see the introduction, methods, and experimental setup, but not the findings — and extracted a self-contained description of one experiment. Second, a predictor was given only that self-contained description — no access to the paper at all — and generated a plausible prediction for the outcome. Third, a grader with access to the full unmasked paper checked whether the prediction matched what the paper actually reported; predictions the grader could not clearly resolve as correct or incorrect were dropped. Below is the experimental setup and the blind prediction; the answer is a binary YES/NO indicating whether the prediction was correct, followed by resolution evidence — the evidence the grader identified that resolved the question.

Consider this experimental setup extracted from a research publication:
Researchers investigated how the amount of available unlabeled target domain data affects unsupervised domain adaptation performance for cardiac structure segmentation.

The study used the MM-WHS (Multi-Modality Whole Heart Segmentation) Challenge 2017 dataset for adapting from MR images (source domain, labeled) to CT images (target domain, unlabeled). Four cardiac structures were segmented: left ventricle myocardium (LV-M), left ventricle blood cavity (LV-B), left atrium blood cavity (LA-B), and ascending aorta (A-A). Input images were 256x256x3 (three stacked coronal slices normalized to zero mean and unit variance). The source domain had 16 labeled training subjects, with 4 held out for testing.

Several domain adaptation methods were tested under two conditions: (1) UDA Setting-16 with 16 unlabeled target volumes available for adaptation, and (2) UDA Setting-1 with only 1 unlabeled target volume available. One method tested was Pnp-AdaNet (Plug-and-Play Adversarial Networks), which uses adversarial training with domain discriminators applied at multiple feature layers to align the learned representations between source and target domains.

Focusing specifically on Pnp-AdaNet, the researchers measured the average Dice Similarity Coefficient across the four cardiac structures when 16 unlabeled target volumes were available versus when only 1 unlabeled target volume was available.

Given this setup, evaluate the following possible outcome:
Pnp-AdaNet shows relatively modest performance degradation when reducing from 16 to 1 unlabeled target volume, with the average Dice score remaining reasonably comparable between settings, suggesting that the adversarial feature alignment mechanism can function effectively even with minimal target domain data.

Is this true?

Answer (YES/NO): NO